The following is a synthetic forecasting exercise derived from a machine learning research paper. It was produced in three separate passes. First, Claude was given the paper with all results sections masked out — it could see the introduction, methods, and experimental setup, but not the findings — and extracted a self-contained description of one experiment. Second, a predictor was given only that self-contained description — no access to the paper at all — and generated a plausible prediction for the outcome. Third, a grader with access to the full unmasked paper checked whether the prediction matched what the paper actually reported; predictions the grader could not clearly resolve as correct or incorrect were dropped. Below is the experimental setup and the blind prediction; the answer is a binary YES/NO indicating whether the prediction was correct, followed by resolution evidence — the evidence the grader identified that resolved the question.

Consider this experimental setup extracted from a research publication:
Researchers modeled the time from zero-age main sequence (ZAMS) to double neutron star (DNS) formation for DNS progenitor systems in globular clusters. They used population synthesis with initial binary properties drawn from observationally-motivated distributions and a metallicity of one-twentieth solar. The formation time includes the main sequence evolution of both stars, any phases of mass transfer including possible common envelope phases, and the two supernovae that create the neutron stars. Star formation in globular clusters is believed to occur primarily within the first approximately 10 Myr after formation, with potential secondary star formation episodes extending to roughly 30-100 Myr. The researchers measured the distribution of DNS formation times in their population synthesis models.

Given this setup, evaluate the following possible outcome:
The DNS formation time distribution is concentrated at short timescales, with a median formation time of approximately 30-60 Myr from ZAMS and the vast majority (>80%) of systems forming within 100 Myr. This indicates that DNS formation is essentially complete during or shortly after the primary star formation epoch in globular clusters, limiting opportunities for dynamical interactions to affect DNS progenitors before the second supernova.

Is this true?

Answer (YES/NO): YES